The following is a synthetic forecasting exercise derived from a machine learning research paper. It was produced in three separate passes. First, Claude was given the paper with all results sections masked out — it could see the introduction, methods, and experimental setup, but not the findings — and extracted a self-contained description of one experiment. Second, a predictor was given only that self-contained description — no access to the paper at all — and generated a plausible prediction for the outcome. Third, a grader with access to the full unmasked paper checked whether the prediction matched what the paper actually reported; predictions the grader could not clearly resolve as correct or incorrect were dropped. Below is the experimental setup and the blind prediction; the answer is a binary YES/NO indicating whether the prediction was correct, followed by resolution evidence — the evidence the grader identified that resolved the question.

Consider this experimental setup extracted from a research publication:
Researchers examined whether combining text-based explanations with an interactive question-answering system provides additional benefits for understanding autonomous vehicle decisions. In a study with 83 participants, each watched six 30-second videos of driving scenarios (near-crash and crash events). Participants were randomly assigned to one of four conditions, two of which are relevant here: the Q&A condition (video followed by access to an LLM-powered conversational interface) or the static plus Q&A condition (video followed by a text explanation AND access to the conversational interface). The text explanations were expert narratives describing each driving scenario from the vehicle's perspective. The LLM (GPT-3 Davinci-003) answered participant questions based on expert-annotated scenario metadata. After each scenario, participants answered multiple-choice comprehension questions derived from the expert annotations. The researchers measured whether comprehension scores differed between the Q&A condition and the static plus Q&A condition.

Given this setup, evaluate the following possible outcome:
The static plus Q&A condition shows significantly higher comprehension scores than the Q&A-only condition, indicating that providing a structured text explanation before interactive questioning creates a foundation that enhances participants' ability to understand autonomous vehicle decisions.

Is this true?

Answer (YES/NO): YES